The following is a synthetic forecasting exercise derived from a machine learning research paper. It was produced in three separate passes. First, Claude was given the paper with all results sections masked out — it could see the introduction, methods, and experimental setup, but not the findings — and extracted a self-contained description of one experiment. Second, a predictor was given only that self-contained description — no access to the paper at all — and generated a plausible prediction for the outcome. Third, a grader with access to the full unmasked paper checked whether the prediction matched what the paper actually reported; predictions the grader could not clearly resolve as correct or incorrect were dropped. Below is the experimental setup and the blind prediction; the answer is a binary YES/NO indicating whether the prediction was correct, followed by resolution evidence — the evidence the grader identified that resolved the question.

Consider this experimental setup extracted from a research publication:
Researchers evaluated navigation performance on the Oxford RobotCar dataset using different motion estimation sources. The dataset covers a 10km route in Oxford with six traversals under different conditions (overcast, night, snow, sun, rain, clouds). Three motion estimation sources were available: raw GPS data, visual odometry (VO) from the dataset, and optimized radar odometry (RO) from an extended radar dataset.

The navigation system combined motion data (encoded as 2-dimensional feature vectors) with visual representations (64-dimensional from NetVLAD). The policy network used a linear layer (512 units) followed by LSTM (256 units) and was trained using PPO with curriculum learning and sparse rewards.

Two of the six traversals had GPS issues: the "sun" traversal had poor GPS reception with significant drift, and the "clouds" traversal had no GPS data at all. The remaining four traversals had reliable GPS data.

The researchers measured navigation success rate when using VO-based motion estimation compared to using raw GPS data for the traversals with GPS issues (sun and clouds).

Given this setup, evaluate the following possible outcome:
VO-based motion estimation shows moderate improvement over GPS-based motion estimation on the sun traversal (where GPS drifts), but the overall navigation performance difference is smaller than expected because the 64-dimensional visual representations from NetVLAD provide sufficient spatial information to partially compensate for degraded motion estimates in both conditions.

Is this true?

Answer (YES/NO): NO